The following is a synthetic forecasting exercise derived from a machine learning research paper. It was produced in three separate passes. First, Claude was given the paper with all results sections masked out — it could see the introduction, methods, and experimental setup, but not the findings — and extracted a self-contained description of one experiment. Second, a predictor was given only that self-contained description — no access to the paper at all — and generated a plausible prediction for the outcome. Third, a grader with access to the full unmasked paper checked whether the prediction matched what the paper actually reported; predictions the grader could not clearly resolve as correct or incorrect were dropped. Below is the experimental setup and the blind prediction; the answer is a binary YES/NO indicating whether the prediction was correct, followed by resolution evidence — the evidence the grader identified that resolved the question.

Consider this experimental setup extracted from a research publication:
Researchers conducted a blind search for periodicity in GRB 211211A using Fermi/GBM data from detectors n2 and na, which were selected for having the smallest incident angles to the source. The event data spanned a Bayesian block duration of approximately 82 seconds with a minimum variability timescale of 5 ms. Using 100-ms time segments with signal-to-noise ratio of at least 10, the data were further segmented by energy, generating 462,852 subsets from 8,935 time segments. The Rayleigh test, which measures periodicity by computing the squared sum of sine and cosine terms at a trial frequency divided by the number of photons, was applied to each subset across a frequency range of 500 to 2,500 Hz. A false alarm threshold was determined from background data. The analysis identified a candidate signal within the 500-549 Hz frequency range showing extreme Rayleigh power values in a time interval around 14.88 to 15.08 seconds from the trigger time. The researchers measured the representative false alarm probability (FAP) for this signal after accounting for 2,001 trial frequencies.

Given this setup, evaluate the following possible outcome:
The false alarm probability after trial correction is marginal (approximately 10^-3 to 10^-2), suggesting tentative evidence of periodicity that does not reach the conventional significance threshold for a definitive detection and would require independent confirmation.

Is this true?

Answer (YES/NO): NO